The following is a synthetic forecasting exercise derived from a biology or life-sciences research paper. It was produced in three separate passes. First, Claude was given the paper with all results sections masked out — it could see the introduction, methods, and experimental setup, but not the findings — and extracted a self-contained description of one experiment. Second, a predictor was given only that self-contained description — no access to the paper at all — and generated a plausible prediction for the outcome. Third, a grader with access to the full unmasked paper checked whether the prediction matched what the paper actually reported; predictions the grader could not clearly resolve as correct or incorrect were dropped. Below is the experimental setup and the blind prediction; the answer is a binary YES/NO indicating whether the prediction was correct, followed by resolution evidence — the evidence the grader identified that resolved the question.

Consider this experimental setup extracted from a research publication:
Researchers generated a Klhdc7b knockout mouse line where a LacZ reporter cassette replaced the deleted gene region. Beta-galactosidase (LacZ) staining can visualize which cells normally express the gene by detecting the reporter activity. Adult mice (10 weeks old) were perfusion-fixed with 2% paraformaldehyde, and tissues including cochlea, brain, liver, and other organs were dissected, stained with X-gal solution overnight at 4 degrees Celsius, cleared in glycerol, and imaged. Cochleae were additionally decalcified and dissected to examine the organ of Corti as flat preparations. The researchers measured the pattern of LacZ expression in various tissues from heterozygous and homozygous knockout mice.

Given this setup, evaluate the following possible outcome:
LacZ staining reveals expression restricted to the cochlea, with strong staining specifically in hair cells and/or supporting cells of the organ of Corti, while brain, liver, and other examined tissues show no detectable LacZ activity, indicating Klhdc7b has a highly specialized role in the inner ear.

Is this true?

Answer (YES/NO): YES